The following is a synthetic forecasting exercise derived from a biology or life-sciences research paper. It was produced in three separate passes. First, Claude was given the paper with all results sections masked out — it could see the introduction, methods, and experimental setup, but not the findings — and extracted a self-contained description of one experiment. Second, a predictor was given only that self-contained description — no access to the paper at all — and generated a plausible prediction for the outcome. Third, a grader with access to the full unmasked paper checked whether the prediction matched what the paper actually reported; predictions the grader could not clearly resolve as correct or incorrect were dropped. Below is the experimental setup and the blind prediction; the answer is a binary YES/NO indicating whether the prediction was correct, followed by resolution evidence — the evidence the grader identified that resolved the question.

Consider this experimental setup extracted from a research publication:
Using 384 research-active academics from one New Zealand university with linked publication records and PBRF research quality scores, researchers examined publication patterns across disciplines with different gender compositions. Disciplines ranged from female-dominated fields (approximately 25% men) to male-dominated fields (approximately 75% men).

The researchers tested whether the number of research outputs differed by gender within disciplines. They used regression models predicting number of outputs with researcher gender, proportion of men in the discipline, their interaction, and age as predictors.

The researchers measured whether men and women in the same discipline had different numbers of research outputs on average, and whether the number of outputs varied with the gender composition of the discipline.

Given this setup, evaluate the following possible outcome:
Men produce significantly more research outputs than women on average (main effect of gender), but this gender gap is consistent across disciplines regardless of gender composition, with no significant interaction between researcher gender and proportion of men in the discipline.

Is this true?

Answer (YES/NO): NO